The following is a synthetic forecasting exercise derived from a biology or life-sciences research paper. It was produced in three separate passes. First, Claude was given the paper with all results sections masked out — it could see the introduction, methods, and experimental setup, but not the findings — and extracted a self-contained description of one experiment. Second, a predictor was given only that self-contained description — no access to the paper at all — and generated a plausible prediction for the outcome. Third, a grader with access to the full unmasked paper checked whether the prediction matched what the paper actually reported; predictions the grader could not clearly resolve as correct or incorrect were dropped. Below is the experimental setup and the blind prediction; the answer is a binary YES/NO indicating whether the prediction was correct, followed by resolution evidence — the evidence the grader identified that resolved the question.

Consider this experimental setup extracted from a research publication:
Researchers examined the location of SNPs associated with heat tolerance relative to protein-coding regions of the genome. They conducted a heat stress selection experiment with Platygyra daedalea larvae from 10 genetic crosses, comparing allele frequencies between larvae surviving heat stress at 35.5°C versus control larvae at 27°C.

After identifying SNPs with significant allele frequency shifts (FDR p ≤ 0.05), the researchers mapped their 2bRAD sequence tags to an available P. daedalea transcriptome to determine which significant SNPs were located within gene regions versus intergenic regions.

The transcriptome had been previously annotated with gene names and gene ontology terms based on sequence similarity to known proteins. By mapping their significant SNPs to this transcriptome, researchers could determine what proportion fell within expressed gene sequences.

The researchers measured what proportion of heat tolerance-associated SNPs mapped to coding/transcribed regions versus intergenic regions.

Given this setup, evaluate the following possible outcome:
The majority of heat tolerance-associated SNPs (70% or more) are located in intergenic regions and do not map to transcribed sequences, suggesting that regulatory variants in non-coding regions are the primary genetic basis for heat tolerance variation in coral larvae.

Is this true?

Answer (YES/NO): YES